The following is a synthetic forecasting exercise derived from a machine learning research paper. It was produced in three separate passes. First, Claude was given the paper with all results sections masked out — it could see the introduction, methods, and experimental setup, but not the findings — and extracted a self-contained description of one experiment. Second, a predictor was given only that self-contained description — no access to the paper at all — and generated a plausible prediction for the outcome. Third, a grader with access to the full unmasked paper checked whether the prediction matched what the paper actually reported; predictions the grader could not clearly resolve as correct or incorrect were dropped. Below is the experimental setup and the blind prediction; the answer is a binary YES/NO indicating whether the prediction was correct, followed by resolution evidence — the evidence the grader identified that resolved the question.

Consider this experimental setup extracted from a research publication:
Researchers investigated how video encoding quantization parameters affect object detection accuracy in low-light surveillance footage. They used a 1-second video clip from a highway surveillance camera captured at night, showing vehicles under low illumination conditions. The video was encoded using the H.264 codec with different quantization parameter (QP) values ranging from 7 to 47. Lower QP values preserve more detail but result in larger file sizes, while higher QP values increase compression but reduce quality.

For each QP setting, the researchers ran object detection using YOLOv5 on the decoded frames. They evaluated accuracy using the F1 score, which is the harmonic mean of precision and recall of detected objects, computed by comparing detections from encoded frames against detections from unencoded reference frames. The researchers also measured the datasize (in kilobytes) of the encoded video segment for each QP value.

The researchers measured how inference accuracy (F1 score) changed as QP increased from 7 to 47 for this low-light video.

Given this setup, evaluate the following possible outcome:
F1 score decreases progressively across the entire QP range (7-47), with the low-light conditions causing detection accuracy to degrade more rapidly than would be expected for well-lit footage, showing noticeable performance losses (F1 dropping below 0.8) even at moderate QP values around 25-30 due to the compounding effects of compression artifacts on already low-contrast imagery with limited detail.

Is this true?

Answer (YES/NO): NO